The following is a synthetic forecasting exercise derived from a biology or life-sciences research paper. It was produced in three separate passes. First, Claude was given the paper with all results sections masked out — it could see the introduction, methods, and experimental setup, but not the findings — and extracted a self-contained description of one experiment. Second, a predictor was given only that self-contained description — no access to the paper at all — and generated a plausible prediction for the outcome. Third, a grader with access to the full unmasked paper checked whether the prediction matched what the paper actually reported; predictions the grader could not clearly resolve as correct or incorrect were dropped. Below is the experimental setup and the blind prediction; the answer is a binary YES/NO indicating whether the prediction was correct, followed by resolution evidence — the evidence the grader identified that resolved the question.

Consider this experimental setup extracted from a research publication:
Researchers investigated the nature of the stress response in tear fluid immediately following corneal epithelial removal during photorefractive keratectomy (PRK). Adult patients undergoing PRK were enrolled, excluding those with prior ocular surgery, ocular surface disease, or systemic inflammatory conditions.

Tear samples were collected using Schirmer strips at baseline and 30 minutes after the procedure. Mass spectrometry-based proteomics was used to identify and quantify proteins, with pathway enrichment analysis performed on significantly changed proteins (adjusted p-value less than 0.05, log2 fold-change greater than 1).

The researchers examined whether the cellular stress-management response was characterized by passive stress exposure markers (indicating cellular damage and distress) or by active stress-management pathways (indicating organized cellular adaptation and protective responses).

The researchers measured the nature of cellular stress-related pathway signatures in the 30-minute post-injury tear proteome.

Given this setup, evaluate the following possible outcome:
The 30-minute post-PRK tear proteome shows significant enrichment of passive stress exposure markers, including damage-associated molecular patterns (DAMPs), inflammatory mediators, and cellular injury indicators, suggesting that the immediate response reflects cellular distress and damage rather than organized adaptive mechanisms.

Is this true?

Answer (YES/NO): NO